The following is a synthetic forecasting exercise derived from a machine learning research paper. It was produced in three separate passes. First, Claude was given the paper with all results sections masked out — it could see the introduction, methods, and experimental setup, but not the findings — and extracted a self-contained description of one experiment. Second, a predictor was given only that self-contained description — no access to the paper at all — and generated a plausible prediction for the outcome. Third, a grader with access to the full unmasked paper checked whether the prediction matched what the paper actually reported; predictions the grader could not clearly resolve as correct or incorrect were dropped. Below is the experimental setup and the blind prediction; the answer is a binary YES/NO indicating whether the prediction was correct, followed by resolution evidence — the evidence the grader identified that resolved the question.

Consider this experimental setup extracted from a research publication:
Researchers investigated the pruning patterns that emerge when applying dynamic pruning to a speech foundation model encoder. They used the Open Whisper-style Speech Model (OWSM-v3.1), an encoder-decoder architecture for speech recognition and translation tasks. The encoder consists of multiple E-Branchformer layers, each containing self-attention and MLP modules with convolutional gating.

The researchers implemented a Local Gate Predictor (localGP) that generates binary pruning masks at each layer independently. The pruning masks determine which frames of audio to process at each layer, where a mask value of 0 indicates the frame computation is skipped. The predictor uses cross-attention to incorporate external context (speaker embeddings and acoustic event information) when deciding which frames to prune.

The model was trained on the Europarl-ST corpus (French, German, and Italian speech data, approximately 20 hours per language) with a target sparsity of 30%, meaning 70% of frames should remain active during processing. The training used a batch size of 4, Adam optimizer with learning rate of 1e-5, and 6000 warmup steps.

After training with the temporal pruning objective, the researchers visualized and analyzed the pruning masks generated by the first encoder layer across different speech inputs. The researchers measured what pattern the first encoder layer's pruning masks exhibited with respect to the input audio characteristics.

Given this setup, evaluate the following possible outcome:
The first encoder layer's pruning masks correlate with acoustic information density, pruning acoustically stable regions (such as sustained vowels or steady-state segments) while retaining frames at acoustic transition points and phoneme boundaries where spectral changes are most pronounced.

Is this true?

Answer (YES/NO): NO